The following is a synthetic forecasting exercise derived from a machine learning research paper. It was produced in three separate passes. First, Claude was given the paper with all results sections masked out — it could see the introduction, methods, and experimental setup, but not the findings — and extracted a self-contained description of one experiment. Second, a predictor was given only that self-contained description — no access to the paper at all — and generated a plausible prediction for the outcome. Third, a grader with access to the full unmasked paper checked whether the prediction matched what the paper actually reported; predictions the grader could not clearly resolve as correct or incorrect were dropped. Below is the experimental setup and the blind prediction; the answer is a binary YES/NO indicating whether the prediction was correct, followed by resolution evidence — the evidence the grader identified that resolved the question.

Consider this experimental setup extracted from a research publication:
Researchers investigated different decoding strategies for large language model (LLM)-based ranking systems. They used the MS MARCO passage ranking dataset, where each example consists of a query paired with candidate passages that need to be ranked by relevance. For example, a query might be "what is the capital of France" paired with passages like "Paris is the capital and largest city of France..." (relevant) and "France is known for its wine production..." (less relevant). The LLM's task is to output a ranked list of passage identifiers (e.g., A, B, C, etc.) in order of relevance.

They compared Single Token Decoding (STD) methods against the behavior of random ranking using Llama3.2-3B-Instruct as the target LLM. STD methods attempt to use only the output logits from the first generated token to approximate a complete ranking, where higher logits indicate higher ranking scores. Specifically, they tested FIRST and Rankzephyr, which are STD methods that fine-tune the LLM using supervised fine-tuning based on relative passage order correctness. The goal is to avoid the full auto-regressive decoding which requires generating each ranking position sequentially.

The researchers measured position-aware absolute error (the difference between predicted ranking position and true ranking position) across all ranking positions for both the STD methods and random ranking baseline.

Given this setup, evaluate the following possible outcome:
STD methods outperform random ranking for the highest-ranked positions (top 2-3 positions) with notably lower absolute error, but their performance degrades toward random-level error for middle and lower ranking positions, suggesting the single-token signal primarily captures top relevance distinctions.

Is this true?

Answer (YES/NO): NO